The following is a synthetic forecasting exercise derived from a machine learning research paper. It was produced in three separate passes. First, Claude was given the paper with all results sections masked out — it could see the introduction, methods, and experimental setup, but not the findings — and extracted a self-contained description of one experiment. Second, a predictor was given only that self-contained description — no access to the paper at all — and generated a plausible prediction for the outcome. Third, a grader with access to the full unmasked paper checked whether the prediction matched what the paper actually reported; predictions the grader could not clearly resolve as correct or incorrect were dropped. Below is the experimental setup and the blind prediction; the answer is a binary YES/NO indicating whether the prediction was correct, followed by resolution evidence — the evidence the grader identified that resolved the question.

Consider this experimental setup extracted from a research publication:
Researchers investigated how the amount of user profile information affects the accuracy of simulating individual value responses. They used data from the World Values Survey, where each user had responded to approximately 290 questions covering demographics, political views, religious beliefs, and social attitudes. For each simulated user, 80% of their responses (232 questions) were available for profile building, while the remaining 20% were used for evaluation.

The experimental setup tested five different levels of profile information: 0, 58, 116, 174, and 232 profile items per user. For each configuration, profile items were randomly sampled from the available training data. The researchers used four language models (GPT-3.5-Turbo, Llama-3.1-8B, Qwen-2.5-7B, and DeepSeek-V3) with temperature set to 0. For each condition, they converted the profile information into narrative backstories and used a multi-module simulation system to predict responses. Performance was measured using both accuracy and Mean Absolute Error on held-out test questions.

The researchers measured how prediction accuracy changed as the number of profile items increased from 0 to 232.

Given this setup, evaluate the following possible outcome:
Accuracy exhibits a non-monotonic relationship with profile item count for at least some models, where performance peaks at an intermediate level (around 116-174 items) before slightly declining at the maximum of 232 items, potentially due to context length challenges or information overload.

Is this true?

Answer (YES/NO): NO